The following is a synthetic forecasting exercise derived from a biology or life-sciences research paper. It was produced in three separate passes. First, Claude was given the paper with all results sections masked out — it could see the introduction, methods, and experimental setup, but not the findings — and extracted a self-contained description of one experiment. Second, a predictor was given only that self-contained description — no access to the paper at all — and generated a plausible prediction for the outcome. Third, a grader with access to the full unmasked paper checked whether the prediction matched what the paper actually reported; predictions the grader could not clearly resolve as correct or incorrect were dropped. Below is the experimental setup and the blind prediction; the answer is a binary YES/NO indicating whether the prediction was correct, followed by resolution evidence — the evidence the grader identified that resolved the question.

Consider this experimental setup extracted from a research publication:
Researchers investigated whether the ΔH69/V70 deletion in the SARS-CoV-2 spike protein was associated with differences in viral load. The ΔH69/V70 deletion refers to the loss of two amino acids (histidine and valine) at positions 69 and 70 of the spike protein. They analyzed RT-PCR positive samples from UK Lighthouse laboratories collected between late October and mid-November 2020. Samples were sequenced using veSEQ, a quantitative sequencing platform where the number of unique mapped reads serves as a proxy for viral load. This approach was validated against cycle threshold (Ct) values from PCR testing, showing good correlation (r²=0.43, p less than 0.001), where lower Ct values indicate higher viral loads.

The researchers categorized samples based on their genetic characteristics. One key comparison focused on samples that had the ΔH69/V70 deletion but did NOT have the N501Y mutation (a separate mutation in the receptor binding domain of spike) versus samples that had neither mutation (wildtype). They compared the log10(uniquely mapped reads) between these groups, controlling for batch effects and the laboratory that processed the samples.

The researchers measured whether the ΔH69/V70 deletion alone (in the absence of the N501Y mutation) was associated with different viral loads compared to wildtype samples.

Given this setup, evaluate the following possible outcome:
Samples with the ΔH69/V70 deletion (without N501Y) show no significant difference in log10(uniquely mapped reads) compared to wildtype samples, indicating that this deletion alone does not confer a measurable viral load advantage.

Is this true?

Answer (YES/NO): YES